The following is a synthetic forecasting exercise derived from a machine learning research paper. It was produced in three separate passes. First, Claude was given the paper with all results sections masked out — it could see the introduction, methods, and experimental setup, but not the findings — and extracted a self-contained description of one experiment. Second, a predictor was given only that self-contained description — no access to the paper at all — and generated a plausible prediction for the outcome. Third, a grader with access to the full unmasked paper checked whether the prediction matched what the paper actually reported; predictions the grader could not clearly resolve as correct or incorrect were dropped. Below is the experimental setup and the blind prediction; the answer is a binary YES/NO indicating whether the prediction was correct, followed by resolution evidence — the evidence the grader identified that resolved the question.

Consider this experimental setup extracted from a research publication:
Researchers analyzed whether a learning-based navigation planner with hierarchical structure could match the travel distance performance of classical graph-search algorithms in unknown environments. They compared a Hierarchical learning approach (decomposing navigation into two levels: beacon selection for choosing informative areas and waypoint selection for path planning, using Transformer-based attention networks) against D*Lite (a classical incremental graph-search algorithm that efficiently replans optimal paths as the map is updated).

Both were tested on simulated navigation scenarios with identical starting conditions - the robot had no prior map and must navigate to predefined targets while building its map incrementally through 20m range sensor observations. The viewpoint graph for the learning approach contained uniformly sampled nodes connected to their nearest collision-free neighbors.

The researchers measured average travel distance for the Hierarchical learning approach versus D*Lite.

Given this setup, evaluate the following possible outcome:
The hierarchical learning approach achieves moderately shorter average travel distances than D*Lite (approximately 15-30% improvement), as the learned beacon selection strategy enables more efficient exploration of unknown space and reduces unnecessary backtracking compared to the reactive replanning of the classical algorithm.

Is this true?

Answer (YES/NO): NO